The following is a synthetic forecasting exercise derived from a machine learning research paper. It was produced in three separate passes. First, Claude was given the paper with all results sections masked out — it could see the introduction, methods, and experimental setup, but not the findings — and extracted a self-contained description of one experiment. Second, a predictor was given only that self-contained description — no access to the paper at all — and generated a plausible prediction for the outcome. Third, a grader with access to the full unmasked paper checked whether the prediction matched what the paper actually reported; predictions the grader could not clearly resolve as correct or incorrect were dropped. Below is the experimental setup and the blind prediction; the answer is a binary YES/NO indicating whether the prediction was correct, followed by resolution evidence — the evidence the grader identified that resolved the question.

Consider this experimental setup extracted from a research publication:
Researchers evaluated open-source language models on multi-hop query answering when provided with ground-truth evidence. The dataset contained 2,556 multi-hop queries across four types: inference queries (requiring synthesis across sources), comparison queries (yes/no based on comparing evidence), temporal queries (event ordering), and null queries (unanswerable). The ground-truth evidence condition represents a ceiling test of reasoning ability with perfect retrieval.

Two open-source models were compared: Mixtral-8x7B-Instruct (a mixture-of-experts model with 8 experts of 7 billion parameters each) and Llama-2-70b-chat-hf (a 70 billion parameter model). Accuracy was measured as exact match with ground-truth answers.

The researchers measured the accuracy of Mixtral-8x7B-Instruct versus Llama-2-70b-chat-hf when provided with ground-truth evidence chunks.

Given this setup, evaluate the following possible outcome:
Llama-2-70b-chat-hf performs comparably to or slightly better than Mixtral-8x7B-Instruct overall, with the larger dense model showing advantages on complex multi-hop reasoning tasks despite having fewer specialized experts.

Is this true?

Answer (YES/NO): NO